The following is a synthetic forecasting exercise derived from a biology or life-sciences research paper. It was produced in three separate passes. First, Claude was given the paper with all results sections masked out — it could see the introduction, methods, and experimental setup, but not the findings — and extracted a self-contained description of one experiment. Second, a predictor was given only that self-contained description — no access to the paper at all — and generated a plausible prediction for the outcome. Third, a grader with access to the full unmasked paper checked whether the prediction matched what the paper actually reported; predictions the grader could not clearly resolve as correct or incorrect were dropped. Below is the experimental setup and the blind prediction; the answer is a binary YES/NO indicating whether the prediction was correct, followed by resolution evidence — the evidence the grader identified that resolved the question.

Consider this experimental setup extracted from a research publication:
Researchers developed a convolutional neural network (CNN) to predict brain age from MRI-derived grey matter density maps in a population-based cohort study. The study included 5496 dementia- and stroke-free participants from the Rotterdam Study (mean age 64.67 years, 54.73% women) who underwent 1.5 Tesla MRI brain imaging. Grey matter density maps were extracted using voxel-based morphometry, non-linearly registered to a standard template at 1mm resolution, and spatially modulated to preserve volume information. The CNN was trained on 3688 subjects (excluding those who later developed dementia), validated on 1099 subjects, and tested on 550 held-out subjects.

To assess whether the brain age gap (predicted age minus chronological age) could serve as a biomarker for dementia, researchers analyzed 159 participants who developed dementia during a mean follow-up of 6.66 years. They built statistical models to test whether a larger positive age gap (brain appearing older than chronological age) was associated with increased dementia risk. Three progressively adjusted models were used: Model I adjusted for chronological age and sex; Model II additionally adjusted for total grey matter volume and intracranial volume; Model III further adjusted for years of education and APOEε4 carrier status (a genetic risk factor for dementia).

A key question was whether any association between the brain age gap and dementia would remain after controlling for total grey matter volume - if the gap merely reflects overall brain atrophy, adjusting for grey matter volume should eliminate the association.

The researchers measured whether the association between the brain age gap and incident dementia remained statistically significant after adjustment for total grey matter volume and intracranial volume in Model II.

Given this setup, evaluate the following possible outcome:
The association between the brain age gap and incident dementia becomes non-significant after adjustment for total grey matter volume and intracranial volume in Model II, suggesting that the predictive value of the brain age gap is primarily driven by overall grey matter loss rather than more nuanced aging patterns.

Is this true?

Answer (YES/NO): NO